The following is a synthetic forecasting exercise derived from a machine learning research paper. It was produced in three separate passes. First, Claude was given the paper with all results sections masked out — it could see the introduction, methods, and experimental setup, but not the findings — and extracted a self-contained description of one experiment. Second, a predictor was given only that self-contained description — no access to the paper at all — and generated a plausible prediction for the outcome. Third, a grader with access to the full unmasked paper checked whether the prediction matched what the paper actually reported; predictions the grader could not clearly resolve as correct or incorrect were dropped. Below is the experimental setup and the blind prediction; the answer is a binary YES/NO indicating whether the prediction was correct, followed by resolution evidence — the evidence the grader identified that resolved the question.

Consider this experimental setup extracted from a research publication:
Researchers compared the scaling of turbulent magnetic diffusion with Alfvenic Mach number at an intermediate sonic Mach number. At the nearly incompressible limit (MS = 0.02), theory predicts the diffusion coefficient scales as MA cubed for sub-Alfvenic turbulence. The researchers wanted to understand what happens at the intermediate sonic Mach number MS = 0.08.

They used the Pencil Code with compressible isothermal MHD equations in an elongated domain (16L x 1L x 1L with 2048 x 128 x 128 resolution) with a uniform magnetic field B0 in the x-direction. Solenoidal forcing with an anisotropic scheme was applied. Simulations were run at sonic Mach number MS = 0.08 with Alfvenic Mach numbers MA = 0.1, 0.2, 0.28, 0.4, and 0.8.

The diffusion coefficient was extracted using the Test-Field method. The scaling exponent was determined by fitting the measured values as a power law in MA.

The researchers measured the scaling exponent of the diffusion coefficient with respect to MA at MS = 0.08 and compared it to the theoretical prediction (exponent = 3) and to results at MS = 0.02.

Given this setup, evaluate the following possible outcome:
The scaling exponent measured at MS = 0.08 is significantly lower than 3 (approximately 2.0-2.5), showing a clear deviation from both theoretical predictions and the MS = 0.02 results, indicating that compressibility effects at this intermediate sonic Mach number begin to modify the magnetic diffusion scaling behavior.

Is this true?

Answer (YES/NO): NO